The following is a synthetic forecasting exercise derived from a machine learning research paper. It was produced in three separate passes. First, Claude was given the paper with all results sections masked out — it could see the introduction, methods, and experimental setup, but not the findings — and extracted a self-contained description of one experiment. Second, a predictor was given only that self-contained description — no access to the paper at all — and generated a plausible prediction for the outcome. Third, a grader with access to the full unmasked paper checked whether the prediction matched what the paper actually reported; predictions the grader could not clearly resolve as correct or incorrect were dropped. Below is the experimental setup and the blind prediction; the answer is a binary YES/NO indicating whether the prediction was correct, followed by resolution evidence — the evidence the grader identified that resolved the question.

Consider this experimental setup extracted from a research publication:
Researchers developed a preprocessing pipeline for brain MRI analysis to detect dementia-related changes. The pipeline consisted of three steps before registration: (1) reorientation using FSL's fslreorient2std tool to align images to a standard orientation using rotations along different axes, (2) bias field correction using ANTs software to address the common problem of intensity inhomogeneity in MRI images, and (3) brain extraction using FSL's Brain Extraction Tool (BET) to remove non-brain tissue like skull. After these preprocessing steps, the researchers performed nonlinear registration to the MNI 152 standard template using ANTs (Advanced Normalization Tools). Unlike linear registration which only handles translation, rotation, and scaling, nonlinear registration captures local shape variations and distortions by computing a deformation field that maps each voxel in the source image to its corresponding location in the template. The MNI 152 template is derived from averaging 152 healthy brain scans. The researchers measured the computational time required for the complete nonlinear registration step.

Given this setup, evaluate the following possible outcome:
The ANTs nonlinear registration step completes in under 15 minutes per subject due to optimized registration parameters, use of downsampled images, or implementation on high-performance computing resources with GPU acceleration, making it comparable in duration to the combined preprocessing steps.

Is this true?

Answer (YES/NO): NO